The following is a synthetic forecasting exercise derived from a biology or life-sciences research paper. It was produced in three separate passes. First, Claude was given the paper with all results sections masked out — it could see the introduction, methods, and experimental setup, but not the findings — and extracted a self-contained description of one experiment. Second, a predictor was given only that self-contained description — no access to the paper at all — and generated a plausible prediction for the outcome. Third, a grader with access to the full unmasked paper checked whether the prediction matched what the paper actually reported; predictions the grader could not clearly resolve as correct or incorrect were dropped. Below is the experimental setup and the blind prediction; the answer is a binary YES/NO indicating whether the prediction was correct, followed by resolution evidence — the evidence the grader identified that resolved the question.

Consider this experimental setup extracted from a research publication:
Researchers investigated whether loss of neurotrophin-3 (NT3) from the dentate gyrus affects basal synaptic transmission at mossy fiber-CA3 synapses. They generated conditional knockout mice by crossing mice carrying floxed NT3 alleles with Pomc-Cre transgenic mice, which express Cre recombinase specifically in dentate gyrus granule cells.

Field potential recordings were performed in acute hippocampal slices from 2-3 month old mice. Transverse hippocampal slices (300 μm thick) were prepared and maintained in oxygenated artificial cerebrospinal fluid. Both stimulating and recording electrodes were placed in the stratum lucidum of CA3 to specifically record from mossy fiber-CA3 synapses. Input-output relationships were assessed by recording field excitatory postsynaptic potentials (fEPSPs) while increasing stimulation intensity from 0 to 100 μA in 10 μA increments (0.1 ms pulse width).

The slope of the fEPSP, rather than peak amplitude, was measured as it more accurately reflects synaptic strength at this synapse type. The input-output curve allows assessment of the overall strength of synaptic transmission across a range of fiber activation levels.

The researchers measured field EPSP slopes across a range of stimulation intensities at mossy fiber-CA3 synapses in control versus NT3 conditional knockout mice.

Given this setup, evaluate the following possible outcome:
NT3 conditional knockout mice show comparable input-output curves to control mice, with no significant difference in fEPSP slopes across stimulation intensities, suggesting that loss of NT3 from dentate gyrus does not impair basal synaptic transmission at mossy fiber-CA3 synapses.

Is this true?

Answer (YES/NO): NO